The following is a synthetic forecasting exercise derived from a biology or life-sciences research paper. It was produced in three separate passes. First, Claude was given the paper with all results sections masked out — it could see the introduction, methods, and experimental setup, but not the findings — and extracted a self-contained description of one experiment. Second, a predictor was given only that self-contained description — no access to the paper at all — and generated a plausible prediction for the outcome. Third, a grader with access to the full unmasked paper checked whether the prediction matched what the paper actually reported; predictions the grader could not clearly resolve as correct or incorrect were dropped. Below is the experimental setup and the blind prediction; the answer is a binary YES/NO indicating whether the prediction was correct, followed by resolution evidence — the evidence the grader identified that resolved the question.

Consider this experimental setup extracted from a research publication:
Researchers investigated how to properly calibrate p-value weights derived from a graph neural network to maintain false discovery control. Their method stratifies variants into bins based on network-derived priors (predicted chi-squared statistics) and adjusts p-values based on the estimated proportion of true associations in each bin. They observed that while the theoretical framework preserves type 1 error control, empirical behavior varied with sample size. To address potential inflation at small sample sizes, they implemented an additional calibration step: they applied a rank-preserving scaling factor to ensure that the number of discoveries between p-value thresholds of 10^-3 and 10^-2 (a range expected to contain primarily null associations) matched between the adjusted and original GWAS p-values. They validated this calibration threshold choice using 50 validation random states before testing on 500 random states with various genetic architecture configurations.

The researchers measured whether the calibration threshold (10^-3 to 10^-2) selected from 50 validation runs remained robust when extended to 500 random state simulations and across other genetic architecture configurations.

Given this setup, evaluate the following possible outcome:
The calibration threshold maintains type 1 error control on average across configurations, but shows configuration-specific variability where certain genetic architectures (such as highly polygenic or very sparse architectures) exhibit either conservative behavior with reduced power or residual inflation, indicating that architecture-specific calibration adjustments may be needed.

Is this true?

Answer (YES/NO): NO